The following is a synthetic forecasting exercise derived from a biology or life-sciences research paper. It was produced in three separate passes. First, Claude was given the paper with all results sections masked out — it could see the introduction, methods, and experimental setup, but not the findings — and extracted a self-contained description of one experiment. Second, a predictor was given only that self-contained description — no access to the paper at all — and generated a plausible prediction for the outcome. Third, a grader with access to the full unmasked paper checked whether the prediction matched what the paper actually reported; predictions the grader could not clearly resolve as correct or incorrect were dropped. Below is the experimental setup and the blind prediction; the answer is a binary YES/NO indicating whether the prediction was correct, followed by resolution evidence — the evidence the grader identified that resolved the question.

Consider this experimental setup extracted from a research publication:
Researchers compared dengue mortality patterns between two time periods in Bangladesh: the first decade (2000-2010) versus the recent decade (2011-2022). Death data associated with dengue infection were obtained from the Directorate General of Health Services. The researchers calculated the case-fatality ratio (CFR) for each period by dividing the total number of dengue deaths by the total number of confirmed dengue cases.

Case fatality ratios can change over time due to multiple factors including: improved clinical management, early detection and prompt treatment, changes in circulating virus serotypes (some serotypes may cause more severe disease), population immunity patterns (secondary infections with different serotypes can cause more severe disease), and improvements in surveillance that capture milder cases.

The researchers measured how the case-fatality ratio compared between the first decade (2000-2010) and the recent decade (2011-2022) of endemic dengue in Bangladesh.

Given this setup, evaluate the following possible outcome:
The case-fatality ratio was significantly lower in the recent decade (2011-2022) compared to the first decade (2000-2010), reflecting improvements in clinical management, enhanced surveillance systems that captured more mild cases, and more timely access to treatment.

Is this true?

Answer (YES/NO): YES